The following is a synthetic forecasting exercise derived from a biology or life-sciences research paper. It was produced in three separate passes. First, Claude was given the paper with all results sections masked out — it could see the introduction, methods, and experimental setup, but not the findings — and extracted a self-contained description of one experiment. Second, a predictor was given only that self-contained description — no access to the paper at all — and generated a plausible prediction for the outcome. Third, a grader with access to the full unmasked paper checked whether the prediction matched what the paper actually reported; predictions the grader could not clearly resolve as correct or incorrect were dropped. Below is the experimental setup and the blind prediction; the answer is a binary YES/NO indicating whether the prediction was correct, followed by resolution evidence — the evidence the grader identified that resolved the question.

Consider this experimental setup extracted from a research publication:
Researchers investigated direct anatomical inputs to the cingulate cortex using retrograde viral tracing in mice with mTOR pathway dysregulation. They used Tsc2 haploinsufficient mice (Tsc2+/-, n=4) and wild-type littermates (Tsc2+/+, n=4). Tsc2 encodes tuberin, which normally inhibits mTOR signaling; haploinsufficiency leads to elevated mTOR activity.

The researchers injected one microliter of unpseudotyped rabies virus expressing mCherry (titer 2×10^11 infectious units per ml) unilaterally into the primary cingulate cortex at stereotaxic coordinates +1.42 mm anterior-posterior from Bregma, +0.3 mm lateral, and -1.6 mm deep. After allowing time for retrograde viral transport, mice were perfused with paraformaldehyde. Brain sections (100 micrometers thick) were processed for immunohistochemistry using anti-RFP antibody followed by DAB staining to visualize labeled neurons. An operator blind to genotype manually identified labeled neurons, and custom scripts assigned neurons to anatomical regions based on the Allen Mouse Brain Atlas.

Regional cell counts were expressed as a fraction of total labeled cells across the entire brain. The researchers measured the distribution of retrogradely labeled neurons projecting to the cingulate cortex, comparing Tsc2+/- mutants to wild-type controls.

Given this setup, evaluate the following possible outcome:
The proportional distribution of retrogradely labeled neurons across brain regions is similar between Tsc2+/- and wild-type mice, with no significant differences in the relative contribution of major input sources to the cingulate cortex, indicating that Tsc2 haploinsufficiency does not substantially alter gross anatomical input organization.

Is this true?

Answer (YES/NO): YES